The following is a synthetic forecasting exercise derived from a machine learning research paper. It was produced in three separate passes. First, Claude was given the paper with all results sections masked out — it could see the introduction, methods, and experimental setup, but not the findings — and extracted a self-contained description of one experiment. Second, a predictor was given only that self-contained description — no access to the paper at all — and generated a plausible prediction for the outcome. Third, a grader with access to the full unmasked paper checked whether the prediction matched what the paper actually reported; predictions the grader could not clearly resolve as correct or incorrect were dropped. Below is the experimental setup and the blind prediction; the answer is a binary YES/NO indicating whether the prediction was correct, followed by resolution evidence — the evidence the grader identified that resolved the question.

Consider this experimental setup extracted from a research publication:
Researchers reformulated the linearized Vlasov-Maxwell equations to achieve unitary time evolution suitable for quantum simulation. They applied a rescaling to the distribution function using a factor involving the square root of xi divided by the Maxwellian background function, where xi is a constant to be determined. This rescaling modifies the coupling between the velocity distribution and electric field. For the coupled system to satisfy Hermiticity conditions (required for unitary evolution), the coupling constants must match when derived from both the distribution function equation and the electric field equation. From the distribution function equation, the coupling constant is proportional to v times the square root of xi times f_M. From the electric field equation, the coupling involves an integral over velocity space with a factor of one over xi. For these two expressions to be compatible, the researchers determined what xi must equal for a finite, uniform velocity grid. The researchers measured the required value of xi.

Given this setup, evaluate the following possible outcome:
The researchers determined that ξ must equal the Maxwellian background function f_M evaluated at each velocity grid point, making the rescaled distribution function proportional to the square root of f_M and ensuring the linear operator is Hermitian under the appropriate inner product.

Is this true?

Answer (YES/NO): NO